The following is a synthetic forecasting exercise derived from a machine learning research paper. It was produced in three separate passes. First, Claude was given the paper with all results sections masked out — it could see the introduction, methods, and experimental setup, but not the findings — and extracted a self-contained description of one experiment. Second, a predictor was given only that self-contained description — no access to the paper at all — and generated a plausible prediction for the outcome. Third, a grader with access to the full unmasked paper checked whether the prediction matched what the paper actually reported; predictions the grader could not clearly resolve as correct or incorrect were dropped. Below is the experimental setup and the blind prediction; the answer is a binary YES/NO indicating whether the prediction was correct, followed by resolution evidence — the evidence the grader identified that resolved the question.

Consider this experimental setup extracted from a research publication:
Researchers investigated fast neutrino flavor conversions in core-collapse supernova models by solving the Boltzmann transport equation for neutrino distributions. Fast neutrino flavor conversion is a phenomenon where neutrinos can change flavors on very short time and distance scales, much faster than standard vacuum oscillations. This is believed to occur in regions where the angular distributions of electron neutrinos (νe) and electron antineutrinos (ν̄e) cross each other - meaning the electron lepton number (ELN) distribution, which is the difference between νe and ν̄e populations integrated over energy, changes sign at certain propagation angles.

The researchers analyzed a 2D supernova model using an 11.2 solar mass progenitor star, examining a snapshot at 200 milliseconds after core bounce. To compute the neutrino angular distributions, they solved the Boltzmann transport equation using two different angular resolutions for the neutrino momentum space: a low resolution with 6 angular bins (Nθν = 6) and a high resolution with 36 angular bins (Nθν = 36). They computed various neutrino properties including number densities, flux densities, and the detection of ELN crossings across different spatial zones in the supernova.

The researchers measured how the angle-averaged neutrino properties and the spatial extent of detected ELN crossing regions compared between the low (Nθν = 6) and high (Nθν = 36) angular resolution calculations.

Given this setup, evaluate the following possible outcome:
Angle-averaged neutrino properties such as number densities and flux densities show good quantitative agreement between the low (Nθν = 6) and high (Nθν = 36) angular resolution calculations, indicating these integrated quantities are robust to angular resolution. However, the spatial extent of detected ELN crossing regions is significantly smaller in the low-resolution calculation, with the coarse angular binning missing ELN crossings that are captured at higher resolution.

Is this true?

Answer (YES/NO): YES